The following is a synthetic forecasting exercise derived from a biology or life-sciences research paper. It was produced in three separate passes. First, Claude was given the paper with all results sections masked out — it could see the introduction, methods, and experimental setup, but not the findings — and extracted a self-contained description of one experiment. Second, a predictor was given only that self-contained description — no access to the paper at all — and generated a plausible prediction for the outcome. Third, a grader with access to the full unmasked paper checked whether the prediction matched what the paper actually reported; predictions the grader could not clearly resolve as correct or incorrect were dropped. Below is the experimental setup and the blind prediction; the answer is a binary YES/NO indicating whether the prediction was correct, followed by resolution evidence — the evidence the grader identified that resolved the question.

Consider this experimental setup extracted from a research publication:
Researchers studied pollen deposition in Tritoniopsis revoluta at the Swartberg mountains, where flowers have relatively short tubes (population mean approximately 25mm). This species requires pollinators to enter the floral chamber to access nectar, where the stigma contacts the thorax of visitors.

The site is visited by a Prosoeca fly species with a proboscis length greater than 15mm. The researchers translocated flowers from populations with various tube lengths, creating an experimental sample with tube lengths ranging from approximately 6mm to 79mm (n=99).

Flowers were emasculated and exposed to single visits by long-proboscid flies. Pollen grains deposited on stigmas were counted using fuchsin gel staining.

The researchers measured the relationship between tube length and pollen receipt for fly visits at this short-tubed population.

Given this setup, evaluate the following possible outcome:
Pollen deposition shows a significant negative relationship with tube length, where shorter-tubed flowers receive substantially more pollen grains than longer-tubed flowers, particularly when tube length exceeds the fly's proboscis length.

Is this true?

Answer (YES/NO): NO